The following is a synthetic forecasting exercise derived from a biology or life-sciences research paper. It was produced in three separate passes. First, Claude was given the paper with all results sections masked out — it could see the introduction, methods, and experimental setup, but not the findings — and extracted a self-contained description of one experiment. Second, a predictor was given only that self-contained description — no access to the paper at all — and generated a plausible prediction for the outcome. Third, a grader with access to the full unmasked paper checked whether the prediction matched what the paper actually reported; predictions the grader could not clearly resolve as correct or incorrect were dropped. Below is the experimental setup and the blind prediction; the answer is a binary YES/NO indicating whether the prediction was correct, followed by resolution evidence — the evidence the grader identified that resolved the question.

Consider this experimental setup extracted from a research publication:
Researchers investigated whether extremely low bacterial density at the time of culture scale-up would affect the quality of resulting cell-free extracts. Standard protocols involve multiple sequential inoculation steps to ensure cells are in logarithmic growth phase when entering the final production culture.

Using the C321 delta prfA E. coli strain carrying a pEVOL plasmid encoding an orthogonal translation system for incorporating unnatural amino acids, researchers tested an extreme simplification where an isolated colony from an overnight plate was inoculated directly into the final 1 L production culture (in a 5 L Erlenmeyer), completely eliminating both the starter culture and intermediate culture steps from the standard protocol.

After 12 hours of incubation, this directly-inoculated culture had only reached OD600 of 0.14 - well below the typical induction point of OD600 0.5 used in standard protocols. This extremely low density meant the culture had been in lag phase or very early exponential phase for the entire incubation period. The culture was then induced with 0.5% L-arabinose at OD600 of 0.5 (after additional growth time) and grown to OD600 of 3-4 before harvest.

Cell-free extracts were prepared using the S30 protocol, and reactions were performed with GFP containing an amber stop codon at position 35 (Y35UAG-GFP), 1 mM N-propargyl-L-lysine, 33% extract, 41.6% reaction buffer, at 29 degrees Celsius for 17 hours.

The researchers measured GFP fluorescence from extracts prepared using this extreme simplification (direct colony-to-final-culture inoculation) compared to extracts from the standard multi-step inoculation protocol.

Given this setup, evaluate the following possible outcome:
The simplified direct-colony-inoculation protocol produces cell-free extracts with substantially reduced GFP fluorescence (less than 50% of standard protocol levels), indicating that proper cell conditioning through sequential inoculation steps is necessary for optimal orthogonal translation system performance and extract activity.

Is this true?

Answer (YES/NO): NO